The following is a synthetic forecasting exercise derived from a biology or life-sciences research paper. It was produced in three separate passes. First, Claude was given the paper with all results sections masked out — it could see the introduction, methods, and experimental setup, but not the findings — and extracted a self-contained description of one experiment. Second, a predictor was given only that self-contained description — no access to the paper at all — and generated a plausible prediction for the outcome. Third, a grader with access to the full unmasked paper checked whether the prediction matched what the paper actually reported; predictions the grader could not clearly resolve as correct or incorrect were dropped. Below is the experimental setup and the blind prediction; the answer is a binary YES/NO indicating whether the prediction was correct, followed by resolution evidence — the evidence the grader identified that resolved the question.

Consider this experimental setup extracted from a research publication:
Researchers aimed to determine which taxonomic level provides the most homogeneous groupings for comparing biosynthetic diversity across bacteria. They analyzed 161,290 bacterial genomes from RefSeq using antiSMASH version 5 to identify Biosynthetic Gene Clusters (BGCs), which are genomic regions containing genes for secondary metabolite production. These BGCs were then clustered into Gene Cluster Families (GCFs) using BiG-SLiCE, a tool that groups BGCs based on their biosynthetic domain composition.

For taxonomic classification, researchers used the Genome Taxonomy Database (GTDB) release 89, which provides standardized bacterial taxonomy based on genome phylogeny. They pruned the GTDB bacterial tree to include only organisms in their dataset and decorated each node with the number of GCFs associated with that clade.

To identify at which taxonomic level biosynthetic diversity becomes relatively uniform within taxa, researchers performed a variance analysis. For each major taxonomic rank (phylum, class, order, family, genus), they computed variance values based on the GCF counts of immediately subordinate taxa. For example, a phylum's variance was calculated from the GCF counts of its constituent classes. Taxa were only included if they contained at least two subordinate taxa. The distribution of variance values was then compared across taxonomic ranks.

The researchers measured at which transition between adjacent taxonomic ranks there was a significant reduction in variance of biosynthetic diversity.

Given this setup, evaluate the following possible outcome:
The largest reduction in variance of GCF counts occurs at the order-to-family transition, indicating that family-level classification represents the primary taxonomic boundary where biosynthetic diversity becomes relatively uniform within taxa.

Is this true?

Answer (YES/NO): NO